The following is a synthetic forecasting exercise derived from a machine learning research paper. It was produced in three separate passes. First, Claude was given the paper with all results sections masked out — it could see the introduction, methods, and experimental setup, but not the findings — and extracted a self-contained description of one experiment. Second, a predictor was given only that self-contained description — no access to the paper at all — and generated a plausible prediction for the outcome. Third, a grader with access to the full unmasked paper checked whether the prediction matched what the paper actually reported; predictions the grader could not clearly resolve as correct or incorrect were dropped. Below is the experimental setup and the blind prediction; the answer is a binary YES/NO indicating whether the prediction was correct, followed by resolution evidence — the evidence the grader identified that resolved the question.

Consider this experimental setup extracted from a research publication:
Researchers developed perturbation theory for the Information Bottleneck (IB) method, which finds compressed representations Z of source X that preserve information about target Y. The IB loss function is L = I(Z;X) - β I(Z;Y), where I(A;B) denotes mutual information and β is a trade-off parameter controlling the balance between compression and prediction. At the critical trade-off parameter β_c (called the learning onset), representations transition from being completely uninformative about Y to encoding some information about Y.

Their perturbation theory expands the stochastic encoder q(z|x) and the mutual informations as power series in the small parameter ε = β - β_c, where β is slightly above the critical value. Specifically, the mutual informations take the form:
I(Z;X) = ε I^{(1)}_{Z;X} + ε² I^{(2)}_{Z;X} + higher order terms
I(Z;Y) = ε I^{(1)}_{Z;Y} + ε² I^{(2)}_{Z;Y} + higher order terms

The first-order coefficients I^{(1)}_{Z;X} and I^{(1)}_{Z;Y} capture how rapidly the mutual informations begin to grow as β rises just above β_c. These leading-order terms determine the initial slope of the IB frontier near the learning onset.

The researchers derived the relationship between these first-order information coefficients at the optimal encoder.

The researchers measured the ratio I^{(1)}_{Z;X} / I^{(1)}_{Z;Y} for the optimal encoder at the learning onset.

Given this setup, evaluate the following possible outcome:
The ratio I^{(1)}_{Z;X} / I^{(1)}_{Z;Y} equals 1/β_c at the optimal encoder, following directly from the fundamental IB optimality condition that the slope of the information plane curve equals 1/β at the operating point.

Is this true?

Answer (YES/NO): NO